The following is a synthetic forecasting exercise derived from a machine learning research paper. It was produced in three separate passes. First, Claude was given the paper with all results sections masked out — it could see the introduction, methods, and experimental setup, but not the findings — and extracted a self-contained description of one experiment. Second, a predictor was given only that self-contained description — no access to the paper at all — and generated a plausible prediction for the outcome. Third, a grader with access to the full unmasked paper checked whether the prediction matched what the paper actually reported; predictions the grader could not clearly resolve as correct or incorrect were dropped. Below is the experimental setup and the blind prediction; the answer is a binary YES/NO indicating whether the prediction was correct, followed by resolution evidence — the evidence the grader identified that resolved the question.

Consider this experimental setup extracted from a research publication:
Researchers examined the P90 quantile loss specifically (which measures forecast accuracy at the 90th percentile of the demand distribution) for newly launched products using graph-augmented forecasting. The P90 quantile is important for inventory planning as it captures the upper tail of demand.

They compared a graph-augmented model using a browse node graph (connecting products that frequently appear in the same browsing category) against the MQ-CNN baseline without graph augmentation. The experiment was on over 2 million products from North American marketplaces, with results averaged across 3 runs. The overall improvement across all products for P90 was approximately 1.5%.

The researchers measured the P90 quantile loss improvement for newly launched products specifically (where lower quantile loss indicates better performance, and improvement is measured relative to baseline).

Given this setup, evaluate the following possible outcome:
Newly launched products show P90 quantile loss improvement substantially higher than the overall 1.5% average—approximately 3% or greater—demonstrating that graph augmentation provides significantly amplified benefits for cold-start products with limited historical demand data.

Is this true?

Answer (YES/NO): YES